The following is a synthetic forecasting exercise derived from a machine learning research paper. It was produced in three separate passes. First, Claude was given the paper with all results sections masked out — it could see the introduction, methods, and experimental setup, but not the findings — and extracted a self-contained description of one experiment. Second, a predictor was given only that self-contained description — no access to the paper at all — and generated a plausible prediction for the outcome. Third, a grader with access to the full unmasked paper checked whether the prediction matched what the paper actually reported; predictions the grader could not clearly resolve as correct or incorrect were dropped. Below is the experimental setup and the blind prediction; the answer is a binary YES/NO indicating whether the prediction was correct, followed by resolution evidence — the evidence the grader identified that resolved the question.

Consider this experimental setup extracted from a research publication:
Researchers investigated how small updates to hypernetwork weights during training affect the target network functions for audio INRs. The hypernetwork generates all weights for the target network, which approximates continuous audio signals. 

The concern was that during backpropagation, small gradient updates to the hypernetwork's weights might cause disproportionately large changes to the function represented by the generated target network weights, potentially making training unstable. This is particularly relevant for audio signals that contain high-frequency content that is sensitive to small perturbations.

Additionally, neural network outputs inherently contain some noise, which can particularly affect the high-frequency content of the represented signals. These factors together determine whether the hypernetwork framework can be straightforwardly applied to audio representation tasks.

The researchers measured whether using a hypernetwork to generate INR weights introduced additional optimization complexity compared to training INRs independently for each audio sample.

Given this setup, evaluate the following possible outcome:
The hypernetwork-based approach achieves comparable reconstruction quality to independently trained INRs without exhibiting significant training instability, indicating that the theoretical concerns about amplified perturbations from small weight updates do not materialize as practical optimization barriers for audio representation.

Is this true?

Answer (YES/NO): NO